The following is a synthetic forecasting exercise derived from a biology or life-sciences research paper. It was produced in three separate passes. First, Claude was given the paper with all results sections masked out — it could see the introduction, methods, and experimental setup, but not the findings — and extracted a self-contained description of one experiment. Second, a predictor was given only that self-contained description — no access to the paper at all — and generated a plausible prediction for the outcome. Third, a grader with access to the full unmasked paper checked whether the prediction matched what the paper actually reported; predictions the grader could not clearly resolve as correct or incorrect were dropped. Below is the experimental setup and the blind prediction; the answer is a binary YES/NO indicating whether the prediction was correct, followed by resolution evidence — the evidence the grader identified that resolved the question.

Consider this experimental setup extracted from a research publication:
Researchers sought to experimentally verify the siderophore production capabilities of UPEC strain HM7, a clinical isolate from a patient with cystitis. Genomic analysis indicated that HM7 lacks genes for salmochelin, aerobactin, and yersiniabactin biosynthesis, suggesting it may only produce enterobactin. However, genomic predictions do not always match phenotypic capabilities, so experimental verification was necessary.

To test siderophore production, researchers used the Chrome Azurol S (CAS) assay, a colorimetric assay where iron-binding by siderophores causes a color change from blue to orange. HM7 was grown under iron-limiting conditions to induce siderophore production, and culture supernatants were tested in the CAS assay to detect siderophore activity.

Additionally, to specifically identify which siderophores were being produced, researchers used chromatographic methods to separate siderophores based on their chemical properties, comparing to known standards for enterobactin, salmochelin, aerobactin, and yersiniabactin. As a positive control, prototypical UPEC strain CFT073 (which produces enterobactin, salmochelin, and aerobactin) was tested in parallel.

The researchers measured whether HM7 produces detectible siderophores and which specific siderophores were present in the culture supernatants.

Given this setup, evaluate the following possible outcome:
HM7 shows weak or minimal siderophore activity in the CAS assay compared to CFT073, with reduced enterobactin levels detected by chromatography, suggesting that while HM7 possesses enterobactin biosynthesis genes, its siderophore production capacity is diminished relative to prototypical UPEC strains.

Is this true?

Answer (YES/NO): NO